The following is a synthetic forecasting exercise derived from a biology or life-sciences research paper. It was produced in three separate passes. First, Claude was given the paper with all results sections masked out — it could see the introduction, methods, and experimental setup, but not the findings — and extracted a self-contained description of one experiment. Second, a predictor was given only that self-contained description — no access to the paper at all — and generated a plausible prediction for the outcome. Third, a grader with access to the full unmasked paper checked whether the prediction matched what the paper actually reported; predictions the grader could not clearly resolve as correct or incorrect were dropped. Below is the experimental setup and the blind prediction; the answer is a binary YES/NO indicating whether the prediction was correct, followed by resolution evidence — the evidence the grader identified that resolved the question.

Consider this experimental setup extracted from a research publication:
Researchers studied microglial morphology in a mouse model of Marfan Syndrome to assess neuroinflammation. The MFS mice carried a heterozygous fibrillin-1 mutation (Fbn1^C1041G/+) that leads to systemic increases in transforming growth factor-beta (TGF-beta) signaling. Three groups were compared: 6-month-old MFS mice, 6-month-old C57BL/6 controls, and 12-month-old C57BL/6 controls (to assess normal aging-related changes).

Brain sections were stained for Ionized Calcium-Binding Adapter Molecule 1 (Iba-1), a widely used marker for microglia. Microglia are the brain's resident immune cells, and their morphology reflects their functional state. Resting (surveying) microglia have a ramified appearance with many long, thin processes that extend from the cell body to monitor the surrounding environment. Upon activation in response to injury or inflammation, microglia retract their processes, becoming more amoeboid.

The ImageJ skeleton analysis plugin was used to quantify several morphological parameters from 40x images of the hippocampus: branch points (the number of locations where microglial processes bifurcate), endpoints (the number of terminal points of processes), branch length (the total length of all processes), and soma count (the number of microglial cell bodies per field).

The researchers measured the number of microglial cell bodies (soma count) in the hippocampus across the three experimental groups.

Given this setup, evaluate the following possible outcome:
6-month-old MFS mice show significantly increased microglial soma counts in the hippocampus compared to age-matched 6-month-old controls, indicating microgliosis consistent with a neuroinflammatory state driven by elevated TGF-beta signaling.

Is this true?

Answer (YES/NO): YES